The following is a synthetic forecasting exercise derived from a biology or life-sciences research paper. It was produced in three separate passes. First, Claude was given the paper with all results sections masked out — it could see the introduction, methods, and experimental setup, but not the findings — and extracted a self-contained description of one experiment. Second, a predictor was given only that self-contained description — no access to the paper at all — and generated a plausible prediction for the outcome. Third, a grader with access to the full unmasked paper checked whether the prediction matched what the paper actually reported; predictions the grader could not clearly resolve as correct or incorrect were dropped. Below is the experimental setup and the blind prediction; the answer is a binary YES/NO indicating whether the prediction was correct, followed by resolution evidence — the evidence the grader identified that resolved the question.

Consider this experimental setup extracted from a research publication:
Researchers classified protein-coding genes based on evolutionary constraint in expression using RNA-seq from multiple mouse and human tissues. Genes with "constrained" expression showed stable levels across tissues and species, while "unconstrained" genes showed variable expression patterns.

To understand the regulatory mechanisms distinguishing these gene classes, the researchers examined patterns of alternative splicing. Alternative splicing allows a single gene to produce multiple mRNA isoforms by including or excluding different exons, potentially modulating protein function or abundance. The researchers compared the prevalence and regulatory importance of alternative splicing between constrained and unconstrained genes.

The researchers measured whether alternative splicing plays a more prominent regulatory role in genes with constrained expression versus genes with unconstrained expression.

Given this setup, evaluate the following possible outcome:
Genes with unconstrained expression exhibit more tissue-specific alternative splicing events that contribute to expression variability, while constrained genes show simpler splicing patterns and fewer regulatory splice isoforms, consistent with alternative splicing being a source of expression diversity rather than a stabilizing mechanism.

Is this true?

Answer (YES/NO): NO